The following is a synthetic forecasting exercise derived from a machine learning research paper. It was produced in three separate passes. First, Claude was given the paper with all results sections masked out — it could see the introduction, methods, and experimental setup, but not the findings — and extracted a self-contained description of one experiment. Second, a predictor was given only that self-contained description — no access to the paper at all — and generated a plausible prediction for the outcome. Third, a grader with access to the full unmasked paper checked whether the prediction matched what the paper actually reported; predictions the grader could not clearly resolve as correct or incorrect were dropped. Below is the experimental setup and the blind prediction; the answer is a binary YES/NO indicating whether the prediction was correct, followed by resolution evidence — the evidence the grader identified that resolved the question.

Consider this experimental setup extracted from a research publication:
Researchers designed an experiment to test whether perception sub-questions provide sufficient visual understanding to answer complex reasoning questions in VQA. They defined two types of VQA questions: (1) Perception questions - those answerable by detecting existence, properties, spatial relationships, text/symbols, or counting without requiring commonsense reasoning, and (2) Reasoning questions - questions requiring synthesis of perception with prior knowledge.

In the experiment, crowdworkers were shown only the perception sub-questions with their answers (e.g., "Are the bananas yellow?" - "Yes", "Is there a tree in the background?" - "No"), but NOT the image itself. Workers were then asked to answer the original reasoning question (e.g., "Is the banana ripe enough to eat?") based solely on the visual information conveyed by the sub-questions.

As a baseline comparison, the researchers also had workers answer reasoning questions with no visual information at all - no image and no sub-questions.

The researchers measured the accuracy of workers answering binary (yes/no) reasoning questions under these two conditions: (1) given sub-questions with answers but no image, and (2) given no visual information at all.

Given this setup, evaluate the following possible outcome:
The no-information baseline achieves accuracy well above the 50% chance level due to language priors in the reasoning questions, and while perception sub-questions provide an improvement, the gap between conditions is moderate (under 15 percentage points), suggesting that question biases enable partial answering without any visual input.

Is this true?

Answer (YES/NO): NO